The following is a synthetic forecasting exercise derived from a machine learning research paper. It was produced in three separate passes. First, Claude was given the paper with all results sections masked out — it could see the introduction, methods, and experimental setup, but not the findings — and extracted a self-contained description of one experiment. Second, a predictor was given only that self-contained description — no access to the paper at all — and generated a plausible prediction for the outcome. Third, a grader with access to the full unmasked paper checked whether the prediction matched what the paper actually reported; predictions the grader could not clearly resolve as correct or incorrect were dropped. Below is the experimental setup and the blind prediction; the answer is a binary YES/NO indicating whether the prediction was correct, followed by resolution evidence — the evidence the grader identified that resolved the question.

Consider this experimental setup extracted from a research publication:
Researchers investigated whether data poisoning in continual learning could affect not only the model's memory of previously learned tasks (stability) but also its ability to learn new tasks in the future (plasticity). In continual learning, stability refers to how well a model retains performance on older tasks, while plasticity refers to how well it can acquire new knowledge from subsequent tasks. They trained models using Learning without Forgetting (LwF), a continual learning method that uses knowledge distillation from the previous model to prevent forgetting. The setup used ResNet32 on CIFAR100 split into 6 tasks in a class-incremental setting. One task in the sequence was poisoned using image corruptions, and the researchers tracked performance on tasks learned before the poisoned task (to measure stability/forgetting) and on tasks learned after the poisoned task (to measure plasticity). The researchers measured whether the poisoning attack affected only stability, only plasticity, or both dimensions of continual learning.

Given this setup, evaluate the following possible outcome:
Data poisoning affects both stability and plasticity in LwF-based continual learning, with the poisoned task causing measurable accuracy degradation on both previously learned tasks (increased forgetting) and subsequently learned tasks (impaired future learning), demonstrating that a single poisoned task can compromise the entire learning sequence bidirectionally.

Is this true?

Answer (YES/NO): YES